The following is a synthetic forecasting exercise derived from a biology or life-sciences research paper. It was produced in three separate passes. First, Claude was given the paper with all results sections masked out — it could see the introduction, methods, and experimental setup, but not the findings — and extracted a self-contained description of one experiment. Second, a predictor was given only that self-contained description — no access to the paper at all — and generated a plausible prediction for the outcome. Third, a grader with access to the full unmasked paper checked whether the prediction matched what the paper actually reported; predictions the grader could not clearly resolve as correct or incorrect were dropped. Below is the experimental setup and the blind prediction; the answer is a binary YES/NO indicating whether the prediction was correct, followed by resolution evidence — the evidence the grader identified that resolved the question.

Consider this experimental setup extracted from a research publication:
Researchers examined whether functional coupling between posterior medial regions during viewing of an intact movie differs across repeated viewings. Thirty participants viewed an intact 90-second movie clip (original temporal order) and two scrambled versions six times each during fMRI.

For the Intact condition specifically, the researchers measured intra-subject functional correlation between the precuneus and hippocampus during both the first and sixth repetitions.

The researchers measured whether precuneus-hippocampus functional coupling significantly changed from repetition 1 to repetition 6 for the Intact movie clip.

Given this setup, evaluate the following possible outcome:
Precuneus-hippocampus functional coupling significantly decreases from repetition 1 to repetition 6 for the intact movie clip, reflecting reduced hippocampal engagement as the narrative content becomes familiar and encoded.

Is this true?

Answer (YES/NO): NO